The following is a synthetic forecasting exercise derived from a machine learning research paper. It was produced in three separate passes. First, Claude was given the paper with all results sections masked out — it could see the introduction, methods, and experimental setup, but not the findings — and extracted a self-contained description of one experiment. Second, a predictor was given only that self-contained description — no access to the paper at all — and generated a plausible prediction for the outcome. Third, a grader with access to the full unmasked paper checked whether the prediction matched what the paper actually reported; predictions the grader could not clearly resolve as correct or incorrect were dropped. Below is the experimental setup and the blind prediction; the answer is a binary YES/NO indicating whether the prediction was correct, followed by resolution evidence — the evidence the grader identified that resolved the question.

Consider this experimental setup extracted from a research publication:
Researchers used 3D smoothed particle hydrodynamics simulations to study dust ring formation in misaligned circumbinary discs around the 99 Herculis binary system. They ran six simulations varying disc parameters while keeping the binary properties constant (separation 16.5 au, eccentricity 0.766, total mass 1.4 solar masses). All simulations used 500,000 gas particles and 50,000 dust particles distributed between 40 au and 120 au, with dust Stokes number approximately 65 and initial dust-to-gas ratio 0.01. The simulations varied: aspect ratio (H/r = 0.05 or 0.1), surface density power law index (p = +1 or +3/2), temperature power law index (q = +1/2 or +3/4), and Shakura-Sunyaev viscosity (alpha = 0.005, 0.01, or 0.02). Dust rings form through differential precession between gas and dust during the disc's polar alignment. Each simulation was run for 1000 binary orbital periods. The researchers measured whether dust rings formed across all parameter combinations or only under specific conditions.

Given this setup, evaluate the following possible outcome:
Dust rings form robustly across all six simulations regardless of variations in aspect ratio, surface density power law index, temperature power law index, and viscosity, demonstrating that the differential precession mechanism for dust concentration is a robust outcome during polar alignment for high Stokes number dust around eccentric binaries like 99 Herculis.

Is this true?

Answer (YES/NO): YES